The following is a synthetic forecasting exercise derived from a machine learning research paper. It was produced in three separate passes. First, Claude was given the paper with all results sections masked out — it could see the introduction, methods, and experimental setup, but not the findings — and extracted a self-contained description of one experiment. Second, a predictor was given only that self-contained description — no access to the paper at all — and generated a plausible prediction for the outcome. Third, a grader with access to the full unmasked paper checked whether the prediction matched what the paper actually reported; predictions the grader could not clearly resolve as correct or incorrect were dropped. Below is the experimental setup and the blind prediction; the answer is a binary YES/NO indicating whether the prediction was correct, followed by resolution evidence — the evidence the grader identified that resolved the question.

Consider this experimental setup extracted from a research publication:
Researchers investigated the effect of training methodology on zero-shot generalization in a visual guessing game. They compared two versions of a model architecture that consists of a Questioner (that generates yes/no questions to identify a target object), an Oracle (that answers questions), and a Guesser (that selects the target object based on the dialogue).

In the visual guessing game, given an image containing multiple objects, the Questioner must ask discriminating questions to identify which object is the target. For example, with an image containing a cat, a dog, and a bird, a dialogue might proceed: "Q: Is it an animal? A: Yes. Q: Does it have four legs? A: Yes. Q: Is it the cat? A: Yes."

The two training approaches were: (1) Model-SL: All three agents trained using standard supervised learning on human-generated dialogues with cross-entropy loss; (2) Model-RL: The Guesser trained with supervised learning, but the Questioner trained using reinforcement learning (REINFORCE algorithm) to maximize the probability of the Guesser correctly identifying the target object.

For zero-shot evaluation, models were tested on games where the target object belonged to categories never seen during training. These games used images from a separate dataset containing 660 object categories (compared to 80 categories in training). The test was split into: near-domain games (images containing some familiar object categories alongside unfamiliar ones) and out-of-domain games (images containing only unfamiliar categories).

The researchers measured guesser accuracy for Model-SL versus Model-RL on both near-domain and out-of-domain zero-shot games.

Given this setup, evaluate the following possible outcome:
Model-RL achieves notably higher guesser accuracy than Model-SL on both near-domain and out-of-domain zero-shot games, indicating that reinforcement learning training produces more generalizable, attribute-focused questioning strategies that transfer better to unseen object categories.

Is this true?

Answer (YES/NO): NO